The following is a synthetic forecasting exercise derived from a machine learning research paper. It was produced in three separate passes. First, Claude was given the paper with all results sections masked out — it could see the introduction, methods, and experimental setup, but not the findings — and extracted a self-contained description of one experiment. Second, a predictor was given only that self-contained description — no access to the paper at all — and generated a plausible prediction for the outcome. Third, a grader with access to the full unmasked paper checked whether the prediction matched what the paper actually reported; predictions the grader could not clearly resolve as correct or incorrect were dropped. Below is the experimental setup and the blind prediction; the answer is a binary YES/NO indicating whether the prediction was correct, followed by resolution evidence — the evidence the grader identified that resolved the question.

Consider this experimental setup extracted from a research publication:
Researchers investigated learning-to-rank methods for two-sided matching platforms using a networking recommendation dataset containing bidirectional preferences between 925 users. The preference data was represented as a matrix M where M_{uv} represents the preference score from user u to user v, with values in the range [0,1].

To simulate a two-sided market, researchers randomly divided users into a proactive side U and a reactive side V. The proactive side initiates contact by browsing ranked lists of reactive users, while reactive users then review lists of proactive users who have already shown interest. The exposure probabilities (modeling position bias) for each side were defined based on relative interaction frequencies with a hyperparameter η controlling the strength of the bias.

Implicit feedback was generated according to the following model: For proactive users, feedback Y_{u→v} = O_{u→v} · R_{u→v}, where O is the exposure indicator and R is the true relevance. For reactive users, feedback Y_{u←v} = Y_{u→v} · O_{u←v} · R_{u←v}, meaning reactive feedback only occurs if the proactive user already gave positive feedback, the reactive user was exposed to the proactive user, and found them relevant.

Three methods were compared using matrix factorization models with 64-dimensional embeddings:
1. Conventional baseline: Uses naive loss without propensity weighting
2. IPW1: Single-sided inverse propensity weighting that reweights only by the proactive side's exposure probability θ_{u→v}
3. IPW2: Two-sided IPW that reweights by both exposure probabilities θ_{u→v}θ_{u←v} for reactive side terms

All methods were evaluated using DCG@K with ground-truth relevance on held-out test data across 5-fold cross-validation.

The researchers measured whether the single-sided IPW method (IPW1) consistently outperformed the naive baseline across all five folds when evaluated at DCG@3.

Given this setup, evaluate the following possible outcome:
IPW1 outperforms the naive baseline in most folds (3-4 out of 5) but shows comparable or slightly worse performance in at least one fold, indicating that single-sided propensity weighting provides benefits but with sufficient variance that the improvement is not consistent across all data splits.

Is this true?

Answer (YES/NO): NO